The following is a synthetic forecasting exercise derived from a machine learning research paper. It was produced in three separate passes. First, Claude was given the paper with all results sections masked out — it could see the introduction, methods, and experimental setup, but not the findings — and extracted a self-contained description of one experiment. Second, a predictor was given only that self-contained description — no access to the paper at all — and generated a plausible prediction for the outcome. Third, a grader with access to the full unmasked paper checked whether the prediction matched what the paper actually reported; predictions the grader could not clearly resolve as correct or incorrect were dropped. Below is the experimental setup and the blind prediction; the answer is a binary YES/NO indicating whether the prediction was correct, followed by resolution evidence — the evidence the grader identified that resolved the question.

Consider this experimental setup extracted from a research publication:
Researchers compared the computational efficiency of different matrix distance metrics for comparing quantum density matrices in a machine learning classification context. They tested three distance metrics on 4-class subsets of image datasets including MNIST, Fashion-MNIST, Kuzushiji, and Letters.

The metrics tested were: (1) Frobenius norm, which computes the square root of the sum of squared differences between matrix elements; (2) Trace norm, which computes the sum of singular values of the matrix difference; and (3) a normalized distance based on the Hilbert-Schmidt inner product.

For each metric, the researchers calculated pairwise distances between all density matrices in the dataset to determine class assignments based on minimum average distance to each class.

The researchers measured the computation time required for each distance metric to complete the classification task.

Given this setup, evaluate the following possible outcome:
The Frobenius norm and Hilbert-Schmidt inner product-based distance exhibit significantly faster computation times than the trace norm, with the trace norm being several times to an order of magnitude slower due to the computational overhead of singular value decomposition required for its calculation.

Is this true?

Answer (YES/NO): NO